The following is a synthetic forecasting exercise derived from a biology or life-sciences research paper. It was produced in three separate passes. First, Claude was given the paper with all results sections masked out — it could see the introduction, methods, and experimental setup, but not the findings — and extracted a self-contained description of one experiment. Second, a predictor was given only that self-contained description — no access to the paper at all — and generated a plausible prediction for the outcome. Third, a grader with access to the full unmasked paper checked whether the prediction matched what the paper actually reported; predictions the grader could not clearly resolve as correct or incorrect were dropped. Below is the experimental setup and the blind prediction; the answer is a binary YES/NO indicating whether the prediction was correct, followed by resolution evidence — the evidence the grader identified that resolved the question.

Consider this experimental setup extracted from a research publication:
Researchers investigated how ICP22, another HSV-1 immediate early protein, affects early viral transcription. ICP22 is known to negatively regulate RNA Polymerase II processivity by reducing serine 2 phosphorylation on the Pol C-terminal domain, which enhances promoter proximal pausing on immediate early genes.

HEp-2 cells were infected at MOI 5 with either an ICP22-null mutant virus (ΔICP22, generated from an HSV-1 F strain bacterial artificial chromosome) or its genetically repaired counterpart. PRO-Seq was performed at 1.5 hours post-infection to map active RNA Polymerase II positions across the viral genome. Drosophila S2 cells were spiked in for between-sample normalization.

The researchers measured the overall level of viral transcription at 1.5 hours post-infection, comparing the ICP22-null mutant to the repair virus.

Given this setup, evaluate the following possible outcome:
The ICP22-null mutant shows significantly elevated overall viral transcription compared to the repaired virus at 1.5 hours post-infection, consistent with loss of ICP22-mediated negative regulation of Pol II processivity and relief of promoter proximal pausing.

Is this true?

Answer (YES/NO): YES